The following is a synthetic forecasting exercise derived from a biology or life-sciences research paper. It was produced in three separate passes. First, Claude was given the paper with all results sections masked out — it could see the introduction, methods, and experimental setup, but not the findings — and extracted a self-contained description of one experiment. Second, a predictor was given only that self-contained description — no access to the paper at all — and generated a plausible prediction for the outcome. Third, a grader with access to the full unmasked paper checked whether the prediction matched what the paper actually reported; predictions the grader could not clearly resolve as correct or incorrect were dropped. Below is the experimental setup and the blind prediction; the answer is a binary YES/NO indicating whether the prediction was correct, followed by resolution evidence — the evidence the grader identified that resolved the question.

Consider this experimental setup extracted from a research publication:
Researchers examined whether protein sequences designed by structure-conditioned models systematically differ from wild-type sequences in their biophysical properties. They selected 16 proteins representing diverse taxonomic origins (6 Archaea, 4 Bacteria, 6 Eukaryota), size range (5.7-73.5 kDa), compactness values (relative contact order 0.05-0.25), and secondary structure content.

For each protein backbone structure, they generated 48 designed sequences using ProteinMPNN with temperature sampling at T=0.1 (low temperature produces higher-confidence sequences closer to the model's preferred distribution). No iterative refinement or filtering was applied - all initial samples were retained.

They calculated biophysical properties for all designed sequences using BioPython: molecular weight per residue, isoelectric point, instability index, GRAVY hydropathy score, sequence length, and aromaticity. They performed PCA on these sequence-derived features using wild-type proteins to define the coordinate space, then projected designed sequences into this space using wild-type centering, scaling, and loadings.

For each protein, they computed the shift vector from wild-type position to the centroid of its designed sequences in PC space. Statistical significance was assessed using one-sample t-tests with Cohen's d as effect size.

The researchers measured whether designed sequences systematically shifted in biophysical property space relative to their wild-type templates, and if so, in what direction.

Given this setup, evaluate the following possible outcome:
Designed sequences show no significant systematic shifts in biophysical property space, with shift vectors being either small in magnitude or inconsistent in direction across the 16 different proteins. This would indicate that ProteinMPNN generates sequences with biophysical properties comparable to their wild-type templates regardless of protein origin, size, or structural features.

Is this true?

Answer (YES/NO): NO